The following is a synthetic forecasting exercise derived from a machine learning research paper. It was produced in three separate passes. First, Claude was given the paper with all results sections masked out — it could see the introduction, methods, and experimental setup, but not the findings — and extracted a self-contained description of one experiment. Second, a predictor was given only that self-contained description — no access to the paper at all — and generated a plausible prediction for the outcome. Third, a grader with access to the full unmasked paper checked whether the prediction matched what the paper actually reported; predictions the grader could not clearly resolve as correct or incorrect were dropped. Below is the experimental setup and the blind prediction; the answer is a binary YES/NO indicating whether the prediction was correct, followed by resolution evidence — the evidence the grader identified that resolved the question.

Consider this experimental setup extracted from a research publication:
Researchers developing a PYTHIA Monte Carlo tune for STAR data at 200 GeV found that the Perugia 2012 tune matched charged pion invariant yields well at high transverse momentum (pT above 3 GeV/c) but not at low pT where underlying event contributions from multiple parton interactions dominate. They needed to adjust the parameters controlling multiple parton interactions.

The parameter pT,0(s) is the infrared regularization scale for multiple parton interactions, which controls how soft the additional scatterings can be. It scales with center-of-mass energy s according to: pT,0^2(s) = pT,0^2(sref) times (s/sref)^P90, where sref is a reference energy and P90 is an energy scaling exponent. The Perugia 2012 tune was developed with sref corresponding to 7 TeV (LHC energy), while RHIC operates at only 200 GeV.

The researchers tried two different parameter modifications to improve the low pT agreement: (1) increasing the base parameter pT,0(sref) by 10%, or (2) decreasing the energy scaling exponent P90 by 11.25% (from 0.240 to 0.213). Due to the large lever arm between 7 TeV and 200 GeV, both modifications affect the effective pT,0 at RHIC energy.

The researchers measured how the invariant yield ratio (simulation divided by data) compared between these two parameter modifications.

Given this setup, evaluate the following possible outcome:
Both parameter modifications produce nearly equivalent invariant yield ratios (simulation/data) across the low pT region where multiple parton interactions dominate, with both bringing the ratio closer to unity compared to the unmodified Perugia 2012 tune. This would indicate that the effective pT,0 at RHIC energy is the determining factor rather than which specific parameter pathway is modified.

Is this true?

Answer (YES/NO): YES